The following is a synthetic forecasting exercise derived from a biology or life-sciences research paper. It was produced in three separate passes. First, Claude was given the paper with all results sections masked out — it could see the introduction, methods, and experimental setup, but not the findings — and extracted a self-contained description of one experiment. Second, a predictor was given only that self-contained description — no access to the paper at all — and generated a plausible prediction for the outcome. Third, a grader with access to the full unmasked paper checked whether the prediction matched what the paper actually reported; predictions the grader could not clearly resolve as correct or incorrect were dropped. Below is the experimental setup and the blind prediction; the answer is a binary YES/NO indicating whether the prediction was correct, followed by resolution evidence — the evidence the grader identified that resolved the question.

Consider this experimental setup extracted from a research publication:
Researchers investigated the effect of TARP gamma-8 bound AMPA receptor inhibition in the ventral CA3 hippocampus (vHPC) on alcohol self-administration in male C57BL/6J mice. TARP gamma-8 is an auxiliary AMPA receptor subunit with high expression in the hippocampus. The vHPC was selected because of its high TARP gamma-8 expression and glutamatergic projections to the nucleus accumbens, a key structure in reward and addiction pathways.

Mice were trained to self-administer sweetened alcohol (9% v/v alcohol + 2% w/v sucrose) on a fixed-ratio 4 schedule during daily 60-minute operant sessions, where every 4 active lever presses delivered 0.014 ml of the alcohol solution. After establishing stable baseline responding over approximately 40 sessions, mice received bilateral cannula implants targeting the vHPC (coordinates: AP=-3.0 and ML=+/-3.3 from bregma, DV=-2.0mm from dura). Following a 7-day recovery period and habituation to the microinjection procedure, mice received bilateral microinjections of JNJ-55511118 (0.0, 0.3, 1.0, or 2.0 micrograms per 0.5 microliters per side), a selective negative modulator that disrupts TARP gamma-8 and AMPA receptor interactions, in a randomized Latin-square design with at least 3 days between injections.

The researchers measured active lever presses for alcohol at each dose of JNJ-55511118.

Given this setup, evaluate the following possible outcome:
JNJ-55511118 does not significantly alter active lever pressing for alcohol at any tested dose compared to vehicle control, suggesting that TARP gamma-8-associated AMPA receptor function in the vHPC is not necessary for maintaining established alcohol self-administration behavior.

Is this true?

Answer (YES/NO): YES